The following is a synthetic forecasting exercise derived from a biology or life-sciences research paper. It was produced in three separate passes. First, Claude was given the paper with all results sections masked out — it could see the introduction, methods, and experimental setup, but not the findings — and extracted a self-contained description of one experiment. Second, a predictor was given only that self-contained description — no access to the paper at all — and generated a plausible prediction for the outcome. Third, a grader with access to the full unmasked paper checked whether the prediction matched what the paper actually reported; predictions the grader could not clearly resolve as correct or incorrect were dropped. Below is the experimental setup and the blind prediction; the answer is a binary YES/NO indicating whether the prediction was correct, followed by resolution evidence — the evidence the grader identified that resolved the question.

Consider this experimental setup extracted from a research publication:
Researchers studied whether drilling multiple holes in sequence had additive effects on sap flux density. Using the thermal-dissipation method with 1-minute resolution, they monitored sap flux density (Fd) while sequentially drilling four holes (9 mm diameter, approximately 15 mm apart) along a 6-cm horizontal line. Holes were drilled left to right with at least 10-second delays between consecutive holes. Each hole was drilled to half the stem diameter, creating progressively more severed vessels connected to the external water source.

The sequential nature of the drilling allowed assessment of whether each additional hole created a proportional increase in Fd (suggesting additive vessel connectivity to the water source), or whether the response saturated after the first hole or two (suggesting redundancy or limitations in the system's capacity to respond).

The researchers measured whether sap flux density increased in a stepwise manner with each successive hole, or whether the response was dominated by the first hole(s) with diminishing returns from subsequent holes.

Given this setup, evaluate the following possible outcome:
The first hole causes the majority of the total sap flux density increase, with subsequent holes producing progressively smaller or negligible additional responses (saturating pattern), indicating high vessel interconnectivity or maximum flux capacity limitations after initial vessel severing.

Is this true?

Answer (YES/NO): NO